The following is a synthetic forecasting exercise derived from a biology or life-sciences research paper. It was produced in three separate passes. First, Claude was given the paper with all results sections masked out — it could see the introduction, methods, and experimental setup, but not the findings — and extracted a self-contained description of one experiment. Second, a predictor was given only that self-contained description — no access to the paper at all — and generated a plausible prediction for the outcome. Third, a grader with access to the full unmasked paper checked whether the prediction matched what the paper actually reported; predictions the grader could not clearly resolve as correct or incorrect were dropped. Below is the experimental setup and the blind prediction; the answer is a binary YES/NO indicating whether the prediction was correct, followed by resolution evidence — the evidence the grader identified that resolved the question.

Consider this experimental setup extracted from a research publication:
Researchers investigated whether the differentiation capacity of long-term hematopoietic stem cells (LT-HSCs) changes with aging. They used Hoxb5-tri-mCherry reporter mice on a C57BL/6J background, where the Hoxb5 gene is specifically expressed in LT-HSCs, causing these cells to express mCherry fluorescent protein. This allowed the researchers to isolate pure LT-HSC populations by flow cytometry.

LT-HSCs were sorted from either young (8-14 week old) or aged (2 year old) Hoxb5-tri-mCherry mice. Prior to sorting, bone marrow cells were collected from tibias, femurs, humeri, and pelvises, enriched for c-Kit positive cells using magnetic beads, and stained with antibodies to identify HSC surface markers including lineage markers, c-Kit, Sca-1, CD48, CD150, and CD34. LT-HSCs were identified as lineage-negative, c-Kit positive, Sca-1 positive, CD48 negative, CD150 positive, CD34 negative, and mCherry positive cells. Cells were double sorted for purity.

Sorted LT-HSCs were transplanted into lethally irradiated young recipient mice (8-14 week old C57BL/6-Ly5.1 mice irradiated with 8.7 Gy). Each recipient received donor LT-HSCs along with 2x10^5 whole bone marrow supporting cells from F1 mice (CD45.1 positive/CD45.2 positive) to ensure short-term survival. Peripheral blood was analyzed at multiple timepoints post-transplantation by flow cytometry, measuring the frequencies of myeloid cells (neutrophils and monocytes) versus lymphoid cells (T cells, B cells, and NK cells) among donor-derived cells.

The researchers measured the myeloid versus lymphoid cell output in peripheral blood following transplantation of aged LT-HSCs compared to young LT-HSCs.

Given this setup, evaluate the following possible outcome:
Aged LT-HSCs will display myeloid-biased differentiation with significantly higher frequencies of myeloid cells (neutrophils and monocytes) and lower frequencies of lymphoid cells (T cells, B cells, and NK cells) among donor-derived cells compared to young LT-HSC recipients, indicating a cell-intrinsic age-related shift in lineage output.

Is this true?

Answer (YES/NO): NO